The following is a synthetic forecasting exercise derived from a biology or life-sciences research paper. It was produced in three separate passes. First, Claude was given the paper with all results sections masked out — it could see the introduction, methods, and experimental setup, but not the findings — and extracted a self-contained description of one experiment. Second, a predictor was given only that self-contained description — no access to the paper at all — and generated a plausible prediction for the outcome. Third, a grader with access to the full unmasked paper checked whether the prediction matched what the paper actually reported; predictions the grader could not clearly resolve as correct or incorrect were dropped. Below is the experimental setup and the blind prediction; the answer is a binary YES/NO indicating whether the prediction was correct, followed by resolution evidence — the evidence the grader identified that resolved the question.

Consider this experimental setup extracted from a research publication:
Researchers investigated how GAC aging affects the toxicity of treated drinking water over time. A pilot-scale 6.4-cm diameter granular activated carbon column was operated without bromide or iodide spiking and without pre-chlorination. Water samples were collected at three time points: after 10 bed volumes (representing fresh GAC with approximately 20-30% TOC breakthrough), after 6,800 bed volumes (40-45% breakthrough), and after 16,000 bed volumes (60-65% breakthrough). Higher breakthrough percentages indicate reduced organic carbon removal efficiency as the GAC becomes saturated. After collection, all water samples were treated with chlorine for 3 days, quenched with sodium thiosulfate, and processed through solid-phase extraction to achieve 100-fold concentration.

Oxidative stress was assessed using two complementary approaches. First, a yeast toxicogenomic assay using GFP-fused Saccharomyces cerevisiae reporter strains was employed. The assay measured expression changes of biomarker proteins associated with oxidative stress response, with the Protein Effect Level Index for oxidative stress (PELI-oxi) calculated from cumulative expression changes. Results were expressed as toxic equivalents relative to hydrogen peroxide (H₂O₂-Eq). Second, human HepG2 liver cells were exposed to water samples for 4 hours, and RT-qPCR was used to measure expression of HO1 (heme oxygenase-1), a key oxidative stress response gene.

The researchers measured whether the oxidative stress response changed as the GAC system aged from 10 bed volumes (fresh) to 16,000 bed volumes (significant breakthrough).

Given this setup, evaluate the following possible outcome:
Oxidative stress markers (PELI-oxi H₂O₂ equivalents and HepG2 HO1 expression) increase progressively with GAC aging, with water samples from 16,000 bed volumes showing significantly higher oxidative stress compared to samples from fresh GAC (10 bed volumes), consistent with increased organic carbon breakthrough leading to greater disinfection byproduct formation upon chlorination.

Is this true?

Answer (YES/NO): NO